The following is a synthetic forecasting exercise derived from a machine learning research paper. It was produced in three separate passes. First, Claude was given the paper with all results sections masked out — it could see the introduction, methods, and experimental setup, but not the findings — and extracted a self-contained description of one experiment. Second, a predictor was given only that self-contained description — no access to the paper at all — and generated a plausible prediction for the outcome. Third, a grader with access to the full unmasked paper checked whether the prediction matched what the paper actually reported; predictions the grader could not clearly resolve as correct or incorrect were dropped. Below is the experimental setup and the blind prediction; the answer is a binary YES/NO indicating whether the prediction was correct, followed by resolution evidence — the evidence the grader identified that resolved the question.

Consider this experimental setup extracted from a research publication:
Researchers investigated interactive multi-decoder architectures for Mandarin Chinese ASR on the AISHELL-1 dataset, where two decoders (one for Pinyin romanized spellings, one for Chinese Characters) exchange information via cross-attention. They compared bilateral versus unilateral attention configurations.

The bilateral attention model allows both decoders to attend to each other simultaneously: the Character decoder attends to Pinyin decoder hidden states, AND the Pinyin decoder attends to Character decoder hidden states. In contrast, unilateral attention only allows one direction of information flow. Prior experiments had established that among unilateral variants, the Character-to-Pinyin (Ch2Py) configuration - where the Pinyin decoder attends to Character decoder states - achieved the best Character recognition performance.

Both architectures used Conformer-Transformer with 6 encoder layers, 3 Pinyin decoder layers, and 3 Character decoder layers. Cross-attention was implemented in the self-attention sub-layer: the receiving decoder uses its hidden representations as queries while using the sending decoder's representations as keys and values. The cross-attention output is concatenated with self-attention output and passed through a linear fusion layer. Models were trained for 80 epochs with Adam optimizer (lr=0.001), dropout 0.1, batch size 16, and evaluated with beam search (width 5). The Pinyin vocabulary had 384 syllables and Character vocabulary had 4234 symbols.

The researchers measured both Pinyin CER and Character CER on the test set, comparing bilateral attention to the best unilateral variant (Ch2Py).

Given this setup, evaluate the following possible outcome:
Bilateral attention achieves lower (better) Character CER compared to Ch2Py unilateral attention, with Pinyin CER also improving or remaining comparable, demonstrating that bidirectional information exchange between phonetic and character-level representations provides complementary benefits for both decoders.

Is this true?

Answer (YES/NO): NO